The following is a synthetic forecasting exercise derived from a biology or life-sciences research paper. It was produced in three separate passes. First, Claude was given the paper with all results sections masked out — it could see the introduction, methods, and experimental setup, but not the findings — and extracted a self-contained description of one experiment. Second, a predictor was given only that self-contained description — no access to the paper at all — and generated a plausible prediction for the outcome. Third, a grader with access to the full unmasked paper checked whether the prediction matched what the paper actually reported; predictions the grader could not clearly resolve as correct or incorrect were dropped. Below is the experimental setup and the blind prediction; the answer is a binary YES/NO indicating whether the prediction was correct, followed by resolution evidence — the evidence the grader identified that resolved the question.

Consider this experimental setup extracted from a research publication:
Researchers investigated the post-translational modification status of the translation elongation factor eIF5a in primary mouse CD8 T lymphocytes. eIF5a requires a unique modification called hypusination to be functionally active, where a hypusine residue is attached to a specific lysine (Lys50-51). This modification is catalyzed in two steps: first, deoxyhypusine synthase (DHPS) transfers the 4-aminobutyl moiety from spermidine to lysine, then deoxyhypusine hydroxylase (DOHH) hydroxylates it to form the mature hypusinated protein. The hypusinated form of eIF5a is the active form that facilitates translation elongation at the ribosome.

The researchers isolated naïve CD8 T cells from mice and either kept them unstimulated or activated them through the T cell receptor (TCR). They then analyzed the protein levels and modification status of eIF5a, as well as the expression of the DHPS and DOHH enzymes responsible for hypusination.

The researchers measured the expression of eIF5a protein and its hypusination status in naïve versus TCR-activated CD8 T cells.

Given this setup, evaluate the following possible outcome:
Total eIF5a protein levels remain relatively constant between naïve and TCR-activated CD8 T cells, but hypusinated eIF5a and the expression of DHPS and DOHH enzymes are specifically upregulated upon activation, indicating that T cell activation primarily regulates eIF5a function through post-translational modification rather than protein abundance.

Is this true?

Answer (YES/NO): YES